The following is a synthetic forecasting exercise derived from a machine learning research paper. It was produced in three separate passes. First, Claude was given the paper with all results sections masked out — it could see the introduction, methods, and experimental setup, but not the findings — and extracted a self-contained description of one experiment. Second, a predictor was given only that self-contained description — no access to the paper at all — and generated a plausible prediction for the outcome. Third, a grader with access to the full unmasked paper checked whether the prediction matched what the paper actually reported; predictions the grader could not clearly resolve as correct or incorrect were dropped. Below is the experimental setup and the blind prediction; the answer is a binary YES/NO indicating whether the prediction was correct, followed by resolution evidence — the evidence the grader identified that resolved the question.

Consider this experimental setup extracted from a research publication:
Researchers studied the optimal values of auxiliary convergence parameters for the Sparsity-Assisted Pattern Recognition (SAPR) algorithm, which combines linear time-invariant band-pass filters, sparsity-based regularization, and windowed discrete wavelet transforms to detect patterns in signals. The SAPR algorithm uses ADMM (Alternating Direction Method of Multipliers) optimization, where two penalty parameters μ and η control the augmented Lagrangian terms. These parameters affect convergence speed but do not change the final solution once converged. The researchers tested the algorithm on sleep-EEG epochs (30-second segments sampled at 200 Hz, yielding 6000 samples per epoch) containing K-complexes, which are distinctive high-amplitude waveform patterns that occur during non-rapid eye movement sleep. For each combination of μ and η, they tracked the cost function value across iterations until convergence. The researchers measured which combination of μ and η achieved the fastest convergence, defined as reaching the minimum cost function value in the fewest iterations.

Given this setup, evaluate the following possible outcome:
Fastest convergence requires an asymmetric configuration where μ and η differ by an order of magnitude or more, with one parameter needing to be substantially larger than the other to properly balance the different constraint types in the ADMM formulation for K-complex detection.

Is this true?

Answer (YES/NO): YES